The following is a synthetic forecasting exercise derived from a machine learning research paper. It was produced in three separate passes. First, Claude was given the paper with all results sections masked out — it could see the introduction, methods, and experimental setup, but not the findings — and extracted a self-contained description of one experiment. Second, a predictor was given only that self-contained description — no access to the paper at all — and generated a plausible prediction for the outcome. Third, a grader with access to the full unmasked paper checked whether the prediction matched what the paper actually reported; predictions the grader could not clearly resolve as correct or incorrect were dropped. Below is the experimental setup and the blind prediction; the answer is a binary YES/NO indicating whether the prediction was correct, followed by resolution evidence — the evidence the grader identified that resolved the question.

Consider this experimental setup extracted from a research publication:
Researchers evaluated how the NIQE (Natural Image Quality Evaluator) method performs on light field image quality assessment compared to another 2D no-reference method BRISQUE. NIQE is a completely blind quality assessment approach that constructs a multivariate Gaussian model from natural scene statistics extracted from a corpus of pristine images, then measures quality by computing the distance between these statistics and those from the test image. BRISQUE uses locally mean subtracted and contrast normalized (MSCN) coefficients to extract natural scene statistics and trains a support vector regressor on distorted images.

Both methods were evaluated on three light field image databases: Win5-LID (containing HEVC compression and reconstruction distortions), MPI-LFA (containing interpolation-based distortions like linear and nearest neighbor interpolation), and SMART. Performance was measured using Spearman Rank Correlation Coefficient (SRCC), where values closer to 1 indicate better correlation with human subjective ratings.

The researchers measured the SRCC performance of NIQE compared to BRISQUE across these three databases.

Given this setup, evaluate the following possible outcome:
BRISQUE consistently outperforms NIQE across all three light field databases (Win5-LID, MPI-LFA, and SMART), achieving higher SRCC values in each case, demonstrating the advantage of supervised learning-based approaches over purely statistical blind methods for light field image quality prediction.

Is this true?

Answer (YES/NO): YES